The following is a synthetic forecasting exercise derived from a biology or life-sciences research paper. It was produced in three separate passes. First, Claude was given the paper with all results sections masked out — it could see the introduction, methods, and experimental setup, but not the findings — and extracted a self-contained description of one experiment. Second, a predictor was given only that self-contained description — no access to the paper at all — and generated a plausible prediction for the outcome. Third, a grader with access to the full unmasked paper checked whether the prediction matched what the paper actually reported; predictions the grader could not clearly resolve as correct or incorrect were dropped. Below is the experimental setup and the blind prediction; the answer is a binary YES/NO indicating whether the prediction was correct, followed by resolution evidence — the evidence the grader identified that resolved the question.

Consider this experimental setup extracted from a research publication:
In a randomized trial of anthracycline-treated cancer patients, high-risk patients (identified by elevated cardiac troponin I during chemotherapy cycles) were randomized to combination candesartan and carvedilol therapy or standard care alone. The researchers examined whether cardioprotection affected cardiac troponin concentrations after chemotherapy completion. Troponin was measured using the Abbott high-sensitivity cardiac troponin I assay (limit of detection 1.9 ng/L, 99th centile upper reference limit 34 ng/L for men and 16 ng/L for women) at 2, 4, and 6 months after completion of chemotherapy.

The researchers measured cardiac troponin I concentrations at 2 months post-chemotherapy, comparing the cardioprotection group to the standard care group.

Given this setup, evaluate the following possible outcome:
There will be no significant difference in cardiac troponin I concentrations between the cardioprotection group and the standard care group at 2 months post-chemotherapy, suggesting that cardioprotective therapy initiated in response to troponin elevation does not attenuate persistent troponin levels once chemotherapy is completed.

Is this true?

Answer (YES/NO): YES